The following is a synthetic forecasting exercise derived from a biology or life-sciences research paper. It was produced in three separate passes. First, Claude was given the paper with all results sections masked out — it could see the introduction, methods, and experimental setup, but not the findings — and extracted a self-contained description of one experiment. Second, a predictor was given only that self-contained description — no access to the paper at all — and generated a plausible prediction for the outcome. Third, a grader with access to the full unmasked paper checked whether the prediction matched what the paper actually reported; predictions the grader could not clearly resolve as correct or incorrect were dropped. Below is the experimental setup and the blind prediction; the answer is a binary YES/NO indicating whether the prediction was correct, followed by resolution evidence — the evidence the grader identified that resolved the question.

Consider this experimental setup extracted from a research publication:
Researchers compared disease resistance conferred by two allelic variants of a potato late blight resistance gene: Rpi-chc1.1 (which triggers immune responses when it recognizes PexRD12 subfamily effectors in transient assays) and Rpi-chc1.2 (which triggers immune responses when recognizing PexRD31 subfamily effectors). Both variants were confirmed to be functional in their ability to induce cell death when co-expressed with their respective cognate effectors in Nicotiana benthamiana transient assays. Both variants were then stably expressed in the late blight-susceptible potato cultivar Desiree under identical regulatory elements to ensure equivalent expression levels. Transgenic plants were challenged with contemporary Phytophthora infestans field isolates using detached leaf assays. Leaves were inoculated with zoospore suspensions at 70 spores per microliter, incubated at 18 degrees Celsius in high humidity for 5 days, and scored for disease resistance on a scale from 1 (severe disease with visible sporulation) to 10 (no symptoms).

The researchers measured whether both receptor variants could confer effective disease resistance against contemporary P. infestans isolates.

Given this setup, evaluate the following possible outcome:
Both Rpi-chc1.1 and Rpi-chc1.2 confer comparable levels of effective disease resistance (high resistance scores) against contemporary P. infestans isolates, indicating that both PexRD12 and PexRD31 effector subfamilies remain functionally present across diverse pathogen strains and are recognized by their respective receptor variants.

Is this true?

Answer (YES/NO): NO